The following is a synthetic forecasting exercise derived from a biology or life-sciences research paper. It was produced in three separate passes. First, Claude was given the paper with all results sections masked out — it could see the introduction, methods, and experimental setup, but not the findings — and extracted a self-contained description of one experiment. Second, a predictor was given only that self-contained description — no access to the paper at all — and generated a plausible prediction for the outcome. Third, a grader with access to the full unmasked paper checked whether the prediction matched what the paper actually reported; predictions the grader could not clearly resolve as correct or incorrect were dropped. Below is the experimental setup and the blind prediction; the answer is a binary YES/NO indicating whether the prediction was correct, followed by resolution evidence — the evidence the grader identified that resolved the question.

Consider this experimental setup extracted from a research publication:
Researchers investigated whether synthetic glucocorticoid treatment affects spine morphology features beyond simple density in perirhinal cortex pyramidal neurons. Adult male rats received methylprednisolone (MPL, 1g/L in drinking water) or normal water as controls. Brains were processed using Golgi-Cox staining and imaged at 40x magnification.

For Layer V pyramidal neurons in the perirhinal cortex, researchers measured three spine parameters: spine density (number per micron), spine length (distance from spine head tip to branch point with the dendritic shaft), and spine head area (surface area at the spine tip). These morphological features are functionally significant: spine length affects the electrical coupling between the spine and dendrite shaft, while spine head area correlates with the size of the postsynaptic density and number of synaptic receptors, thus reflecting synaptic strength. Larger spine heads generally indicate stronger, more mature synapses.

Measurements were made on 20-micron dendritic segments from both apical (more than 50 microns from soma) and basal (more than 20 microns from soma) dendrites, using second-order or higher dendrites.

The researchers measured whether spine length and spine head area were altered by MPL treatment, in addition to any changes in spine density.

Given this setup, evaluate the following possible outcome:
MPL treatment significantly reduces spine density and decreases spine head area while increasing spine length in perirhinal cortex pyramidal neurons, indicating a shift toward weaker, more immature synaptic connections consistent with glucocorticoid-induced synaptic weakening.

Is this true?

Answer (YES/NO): NO